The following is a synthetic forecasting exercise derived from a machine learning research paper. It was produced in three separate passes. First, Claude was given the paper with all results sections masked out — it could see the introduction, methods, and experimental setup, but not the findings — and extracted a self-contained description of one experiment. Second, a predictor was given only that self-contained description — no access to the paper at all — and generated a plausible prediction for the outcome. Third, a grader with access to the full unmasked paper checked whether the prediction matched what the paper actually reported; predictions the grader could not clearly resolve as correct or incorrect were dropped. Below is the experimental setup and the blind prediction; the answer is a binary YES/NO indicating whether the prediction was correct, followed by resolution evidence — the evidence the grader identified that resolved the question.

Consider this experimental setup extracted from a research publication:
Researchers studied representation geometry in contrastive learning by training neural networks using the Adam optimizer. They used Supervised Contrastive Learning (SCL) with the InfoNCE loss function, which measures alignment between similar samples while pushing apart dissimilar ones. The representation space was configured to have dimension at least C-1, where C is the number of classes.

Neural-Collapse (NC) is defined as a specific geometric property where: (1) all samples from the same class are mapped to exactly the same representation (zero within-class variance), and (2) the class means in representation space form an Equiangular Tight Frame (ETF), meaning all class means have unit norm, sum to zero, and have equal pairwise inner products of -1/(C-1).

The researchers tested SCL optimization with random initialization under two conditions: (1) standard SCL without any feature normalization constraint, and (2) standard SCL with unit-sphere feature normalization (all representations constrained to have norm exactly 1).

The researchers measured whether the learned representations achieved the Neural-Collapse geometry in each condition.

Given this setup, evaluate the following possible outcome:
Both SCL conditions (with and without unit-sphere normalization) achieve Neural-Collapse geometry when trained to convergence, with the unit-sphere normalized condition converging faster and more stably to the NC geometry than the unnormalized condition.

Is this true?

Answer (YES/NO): NO